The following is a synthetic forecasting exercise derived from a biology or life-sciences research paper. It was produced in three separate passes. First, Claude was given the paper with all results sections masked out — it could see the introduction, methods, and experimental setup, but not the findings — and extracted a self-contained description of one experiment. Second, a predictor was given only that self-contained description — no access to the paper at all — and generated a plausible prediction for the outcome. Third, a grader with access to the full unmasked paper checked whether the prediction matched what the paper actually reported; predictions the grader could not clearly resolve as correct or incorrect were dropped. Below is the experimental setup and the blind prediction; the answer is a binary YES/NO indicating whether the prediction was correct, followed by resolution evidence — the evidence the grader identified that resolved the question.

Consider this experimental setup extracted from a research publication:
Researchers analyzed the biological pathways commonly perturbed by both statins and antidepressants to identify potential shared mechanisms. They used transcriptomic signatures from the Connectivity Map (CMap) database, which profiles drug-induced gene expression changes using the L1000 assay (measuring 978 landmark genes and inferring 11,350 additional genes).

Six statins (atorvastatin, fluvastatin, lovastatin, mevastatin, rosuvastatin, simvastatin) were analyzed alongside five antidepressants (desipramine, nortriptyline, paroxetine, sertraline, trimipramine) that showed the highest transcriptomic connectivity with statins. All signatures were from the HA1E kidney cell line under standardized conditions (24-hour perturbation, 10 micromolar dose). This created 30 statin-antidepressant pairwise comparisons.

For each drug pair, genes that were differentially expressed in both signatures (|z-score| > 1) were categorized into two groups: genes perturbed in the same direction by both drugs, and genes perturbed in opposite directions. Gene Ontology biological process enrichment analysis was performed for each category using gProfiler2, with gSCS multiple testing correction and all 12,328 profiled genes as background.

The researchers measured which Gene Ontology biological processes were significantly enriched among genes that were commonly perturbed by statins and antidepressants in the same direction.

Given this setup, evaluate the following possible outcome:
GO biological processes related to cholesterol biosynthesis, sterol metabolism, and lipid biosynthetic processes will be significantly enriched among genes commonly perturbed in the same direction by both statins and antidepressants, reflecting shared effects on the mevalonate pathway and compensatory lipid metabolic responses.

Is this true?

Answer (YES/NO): NO